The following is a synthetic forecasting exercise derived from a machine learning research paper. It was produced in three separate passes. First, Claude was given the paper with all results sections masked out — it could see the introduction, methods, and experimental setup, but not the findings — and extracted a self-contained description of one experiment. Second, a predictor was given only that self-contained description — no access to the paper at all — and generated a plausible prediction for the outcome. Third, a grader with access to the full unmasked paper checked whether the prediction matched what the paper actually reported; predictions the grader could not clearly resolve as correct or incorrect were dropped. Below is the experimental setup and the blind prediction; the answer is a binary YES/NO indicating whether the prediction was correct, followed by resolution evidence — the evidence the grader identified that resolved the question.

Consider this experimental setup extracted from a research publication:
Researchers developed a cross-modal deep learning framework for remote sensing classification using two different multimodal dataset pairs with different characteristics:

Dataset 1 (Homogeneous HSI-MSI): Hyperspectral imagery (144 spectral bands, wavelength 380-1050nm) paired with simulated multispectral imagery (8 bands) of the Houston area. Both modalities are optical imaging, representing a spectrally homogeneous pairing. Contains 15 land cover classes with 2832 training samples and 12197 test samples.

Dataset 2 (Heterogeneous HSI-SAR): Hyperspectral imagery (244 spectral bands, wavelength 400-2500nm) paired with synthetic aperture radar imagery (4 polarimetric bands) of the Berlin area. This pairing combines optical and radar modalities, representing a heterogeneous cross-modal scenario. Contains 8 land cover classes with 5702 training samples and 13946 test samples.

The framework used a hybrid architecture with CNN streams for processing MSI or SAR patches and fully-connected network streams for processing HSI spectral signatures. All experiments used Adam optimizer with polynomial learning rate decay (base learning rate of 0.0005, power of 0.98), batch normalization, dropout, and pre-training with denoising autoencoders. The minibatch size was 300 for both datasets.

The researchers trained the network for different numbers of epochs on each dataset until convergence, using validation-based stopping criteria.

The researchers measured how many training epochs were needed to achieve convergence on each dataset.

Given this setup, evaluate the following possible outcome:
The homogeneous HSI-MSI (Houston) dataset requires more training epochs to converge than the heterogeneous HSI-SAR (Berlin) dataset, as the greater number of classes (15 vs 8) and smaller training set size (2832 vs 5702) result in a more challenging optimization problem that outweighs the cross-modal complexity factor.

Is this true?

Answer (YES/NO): NO